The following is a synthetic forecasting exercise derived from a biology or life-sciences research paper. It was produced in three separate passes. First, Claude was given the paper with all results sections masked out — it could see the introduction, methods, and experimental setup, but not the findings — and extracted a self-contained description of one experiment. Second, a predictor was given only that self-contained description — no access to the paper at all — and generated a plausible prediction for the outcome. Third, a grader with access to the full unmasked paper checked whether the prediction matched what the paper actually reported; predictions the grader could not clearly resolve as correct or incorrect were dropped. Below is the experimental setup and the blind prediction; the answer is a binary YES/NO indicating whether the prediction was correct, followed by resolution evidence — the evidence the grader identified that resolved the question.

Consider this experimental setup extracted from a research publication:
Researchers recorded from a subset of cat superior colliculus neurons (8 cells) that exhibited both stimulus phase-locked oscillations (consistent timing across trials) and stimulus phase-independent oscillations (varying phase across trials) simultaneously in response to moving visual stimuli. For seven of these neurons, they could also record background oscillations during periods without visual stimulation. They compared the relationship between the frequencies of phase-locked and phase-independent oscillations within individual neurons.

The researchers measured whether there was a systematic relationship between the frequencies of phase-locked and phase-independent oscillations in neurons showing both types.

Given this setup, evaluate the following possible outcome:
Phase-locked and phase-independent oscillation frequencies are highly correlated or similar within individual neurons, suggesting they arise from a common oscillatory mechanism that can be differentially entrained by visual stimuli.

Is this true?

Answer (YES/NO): NO